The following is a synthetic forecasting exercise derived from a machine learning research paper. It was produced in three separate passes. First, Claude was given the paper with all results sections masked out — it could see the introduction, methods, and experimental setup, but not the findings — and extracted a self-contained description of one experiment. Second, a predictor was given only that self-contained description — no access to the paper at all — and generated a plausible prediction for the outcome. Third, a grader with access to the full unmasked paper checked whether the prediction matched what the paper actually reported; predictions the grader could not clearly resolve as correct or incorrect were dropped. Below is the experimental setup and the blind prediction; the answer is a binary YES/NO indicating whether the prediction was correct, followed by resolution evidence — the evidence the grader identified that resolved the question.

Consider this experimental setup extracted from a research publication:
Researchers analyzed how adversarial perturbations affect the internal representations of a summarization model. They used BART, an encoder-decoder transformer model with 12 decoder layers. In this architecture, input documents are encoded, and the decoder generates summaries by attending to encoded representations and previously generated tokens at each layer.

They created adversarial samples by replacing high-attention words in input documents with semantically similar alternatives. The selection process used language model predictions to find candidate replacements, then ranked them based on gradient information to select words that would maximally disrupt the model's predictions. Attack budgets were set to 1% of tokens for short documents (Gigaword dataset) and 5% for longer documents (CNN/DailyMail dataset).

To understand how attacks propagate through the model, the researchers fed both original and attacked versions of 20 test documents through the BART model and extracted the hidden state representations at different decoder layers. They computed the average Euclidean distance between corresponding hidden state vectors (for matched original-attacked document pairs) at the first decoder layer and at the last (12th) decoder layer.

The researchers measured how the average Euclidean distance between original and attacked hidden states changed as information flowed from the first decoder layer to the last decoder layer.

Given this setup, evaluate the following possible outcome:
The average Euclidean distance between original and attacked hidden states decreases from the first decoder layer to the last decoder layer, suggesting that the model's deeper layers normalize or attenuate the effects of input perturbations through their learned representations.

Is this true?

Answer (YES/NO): NO